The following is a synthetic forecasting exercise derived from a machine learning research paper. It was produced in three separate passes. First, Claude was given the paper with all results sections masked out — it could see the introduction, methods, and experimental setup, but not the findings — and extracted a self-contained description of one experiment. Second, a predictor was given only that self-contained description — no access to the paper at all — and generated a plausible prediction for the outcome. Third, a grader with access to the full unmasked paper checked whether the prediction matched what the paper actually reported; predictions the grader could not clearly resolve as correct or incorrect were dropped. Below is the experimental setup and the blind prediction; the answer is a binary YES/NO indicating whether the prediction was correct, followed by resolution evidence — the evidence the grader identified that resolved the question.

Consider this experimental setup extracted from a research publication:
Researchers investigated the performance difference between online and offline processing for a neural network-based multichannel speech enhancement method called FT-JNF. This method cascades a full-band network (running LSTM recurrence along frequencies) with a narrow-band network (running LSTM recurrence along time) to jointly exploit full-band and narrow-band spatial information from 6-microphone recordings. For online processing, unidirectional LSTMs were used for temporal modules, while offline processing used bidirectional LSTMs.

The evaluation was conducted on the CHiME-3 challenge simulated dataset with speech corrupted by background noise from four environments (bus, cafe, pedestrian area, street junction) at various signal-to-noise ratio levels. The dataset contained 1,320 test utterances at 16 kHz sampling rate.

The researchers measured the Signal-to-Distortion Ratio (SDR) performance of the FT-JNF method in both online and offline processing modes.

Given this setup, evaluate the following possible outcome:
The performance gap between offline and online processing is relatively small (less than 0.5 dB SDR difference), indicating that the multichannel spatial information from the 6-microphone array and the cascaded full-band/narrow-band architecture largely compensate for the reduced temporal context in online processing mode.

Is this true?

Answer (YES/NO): NO